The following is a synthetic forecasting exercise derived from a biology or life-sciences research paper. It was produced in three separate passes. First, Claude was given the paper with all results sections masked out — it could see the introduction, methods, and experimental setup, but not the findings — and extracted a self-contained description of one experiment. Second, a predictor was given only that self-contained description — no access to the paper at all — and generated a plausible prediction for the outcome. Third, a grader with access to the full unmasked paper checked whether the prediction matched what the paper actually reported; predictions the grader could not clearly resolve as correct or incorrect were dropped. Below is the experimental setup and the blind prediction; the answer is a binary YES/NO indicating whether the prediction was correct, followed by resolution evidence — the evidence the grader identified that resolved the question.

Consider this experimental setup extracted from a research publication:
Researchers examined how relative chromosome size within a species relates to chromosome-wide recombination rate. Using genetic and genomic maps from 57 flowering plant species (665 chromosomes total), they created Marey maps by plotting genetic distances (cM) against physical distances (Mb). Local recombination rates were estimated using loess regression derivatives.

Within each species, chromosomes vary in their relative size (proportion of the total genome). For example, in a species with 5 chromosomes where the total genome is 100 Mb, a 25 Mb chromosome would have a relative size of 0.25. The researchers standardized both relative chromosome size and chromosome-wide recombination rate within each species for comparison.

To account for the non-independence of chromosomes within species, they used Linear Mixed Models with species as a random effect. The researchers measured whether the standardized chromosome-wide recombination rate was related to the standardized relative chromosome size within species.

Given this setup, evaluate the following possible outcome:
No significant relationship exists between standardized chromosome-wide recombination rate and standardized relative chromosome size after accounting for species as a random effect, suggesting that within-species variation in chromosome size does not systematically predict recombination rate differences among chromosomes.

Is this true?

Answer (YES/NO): NO